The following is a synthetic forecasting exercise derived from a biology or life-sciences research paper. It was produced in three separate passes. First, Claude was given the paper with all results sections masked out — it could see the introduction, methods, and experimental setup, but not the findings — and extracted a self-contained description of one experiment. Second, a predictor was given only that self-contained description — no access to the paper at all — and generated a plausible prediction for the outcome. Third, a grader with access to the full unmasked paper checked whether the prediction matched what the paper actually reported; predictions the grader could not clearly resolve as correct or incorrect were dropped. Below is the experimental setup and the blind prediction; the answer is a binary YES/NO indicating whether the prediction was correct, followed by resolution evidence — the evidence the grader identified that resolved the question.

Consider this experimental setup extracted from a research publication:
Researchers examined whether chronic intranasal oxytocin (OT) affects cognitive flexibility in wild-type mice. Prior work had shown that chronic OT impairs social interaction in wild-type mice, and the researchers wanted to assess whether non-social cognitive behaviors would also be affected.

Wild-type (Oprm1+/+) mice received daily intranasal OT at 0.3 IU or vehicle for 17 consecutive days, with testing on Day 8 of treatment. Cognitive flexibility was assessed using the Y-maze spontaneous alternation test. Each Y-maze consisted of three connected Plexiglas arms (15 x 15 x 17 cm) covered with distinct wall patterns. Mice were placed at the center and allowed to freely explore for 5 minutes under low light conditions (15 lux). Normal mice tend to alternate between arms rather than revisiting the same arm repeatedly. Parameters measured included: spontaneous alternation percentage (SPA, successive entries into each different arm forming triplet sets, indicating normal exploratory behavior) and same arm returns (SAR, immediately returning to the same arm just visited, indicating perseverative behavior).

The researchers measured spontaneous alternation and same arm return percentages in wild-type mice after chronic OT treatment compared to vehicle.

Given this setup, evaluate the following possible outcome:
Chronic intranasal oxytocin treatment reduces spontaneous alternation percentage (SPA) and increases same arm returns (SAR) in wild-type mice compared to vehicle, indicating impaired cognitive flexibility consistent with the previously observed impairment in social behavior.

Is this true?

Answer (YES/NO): NO